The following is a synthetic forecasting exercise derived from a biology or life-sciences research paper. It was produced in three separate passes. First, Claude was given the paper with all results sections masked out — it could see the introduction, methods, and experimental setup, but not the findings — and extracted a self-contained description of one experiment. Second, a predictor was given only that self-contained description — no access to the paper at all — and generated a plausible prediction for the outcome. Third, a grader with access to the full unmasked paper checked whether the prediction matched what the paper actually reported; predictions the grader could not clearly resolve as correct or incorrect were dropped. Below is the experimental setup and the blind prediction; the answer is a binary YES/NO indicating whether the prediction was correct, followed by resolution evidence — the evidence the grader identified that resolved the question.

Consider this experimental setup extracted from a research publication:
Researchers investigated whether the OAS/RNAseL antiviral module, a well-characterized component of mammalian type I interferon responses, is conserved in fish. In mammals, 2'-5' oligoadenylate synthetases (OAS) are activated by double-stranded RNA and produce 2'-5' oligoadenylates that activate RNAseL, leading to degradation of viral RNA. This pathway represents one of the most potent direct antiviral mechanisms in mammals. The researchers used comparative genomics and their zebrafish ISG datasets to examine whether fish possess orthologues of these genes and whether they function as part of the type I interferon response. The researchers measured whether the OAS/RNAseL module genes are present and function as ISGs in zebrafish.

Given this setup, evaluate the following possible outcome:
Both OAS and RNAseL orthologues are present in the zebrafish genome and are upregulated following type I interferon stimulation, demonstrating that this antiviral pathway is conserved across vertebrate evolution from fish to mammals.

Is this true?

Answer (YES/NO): NO